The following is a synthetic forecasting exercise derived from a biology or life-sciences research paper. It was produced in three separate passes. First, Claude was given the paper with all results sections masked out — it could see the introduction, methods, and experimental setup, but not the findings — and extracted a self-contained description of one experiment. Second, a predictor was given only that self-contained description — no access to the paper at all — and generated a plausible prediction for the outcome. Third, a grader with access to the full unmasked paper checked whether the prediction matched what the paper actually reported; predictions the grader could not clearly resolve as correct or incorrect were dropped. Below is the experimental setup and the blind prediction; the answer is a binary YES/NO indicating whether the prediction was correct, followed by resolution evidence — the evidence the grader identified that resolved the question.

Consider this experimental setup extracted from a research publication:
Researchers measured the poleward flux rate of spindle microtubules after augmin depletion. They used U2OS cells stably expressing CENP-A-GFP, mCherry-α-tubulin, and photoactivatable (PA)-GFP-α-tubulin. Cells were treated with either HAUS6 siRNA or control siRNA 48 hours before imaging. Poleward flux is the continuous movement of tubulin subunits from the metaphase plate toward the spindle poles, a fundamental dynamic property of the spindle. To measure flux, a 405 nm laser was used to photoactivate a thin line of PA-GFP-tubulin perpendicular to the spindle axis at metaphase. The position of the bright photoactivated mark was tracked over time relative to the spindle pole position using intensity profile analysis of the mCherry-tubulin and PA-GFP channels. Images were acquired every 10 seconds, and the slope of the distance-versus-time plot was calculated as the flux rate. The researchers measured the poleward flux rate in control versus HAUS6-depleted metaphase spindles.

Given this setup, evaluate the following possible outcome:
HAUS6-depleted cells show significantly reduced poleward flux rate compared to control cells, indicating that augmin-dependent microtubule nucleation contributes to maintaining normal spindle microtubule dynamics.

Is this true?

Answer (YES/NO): YES